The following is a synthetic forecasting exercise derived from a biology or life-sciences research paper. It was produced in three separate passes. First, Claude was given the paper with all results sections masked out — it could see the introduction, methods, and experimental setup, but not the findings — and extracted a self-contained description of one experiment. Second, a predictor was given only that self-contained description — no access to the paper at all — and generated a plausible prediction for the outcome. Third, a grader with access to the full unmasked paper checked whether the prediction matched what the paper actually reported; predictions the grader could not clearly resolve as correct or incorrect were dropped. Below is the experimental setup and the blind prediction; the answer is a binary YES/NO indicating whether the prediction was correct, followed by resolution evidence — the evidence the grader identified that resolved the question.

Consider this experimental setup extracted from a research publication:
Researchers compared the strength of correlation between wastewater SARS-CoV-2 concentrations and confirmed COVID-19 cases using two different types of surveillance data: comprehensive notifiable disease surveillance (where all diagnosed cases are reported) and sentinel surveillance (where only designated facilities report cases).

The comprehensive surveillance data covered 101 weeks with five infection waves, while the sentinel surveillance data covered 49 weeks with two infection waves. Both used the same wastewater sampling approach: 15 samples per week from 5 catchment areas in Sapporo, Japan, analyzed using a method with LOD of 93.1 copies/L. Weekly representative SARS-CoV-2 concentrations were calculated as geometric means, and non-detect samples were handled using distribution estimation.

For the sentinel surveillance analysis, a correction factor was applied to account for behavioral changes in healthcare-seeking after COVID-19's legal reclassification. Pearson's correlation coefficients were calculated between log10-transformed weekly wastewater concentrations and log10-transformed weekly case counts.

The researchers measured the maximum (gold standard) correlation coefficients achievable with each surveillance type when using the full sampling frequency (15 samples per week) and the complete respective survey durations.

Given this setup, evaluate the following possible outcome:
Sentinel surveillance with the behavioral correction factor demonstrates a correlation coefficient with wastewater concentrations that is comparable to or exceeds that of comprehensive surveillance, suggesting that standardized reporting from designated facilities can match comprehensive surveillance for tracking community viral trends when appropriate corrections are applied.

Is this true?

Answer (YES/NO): YES